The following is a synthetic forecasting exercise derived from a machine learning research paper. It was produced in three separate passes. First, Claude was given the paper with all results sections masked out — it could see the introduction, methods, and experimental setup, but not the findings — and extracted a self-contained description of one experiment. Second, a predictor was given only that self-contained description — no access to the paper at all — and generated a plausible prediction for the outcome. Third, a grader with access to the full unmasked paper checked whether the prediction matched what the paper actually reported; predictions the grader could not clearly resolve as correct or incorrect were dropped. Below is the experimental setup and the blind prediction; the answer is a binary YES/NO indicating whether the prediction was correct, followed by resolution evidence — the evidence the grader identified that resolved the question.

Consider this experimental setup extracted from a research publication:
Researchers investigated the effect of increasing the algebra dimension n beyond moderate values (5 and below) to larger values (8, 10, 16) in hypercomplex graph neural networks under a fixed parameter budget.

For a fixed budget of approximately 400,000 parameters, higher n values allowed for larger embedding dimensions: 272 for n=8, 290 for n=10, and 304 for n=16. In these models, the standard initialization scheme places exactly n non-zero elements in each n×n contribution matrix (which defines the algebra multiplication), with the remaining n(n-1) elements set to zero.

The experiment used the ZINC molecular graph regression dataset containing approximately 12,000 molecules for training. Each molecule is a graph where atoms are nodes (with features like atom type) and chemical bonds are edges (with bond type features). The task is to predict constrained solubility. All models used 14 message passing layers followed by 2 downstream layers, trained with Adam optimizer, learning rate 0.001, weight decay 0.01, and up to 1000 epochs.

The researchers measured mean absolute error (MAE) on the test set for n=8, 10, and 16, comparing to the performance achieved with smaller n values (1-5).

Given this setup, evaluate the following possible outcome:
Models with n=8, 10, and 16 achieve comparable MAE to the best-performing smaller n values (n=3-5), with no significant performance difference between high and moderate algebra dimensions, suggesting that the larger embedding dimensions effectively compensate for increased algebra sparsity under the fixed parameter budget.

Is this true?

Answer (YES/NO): NO